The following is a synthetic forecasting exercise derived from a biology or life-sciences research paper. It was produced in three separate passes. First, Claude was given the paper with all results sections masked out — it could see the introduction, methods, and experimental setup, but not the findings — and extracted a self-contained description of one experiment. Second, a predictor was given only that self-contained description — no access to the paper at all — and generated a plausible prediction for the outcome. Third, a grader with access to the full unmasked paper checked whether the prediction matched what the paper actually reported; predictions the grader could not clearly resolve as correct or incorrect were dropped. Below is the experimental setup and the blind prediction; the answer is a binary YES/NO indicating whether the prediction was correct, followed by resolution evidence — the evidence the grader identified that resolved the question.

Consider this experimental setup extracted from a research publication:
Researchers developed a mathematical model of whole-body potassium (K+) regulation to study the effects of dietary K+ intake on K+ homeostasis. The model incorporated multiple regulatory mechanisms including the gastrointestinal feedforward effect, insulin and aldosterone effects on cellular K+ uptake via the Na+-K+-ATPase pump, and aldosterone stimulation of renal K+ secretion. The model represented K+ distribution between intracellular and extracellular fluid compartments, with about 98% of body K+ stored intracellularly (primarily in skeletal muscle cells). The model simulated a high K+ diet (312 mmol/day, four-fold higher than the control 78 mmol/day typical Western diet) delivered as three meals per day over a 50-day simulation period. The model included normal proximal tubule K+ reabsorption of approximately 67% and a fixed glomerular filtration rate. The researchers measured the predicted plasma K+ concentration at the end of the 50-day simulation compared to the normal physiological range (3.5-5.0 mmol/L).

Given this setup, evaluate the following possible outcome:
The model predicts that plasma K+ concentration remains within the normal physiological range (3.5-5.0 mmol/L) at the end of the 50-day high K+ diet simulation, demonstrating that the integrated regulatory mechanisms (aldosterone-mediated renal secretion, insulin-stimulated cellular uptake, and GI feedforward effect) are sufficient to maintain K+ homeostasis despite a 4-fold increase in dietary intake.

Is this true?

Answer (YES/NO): NO